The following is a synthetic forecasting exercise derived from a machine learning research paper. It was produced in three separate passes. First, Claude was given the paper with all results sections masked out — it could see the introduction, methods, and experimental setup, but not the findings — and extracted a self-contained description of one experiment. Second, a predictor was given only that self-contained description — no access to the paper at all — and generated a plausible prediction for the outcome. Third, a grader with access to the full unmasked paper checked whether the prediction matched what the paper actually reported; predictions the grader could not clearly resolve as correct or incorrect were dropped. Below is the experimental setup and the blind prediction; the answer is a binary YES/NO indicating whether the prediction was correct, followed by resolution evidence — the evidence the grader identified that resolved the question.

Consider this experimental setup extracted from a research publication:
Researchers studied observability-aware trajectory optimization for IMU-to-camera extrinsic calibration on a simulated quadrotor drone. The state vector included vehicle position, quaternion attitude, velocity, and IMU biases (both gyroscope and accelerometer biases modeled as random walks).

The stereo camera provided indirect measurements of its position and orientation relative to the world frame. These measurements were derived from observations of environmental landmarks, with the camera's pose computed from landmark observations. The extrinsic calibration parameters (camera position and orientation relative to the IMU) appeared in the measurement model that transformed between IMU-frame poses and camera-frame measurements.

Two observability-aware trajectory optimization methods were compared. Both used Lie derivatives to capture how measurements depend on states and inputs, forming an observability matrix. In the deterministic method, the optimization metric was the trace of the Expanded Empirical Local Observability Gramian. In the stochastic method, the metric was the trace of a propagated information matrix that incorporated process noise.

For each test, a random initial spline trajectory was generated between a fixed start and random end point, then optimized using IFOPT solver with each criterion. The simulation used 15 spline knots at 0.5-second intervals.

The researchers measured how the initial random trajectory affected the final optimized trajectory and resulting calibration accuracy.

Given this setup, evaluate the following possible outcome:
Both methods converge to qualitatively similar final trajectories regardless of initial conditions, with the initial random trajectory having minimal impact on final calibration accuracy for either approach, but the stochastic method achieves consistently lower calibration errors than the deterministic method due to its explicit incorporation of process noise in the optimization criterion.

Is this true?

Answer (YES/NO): NO